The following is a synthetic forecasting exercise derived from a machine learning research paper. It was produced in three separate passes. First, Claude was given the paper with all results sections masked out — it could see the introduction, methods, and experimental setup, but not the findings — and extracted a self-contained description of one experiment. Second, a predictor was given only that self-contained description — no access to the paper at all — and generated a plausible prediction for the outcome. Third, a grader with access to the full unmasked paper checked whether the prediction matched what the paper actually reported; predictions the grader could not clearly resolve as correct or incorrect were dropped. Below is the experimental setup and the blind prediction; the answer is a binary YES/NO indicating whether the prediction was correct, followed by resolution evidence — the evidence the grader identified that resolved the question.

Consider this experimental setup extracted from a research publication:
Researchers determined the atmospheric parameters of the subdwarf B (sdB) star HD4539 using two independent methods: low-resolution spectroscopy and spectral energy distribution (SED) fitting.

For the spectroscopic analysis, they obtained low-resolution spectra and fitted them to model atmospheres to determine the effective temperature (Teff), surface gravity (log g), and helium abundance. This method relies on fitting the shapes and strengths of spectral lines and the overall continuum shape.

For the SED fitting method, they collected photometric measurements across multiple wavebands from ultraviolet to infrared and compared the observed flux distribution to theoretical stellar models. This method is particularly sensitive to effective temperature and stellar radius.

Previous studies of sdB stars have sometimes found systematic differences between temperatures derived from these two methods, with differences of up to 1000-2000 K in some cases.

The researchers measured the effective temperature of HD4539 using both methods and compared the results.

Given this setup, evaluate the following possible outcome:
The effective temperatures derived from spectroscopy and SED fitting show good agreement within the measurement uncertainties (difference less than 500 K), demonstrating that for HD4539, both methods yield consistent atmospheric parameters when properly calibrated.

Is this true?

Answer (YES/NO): NO